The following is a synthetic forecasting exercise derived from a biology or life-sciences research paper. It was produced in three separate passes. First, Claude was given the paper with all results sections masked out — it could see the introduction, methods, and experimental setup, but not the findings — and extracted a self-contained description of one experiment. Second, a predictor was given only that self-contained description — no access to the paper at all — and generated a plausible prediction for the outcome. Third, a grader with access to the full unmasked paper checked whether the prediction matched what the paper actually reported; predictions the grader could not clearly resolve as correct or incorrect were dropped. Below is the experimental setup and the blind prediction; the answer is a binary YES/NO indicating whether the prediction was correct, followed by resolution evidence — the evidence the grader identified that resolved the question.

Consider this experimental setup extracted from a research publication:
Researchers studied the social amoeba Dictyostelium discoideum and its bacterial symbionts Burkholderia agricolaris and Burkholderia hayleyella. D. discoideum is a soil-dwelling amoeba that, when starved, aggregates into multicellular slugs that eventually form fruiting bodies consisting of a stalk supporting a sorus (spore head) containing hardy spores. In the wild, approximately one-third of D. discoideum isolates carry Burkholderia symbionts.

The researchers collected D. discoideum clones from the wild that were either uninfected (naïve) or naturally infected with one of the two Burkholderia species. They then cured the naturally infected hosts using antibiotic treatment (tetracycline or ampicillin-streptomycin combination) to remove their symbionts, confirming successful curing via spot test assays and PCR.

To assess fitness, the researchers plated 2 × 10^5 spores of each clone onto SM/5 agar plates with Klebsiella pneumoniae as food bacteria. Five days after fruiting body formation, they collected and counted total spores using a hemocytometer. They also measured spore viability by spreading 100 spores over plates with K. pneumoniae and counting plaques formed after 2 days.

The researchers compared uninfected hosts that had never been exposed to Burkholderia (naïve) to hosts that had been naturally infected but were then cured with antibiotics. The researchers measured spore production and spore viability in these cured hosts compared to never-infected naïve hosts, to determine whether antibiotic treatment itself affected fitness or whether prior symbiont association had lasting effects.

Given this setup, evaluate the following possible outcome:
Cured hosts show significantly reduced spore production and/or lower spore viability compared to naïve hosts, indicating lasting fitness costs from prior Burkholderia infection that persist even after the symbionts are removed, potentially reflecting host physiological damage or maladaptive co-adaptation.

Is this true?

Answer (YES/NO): NO